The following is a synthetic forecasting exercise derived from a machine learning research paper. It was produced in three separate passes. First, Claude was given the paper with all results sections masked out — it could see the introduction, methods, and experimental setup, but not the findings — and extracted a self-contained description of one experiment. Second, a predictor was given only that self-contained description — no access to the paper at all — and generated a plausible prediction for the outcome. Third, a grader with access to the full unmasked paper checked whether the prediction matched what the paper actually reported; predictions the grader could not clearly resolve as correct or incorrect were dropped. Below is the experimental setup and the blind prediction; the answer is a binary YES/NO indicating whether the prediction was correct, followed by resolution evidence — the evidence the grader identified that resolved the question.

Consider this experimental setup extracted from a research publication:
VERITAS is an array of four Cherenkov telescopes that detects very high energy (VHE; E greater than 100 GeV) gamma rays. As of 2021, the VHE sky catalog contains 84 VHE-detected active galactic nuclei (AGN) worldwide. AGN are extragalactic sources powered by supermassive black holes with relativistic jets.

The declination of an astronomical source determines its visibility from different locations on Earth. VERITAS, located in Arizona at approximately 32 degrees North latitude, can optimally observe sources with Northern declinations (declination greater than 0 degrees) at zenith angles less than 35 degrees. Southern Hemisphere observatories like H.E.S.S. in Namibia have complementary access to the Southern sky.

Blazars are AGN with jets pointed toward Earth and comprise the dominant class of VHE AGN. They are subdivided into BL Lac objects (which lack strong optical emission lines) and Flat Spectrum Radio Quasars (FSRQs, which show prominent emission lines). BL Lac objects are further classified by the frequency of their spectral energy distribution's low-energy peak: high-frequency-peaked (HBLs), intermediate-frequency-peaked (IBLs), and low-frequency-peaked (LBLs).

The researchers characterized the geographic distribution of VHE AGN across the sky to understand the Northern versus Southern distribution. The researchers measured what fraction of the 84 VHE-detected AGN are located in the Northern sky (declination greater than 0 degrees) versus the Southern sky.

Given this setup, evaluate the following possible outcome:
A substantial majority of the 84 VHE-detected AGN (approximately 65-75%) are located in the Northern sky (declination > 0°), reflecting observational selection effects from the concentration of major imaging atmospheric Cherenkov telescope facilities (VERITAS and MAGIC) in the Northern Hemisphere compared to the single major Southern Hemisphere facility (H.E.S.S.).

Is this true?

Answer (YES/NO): NO